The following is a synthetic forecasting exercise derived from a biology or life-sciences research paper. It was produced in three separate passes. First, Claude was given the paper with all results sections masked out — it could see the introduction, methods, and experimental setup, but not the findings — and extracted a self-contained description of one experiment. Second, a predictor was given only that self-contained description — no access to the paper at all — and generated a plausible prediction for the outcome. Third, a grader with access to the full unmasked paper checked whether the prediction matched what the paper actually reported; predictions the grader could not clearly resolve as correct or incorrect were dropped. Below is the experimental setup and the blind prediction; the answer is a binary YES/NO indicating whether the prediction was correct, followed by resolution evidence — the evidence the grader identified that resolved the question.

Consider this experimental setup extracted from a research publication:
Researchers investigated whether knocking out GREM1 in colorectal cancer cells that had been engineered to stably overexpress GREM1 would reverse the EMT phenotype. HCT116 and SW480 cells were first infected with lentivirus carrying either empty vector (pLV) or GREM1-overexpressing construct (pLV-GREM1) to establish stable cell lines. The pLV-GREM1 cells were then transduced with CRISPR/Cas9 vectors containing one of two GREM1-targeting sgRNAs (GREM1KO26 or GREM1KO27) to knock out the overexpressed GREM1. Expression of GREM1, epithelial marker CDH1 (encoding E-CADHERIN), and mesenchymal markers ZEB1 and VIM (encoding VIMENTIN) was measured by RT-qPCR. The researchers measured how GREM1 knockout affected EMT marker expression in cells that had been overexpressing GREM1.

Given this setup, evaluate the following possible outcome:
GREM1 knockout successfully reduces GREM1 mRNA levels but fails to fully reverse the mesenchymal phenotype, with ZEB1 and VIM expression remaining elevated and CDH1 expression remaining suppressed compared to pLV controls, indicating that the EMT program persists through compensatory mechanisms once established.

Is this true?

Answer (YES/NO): NO